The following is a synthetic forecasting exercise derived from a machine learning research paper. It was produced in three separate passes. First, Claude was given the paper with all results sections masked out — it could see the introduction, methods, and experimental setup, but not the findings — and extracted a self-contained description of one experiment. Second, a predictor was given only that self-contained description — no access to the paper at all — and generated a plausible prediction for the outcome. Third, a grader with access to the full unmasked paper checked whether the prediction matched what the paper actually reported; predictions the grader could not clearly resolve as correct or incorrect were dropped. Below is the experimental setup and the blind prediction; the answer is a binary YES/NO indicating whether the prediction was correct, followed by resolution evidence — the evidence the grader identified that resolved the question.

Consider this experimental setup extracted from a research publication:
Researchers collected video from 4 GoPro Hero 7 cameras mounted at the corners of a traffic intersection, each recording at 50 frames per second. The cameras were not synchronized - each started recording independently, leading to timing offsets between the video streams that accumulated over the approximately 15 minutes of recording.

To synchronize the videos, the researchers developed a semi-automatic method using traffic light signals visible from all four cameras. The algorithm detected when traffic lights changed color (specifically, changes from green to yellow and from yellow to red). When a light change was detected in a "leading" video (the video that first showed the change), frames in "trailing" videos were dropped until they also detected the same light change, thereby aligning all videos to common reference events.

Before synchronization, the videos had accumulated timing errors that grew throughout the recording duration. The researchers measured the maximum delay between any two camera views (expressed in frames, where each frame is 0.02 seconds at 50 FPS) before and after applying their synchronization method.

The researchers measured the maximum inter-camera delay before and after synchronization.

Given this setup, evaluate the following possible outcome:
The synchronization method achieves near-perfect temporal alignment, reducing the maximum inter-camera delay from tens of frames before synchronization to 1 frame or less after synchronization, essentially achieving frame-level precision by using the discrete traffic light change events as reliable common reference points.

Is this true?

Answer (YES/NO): NO